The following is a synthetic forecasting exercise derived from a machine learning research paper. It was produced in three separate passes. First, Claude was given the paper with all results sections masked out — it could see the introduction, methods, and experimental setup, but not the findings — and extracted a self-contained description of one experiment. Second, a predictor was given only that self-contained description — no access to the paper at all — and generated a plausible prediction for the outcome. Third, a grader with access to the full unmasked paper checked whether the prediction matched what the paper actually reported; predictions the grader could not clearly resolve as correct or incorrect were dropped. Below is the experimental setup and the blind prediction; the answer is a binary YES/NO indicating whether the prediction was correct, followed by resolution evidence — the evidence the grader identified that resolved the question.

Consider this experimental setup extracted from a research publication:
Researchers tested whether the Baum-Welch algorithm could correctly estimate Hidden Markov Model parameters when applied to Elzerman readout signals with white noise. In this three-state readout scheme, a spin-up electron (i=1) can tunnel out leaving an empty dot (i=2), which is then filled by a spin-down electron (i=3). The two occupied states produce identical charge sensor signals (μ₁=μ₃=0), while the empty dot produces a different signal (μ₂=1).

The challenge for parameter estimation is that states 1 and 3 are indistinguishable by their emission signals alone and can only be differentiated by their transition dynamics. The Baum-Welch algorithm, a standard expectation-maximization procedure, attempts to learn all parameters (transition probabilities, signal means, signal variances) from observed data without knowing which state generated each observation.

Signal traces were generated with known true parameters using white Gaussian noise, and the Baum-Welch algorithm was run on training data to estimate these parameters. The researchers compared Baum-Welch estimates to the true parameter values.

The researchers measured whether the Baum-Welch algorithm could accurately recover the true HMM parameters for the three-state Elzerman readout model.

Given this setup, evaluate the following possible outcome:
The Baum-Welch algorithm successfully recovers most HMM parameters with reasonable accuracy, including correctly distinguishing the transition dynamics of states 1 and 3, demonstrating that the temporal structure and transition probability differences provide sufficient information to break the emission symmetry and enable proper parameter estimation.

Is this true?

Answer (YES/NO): YES